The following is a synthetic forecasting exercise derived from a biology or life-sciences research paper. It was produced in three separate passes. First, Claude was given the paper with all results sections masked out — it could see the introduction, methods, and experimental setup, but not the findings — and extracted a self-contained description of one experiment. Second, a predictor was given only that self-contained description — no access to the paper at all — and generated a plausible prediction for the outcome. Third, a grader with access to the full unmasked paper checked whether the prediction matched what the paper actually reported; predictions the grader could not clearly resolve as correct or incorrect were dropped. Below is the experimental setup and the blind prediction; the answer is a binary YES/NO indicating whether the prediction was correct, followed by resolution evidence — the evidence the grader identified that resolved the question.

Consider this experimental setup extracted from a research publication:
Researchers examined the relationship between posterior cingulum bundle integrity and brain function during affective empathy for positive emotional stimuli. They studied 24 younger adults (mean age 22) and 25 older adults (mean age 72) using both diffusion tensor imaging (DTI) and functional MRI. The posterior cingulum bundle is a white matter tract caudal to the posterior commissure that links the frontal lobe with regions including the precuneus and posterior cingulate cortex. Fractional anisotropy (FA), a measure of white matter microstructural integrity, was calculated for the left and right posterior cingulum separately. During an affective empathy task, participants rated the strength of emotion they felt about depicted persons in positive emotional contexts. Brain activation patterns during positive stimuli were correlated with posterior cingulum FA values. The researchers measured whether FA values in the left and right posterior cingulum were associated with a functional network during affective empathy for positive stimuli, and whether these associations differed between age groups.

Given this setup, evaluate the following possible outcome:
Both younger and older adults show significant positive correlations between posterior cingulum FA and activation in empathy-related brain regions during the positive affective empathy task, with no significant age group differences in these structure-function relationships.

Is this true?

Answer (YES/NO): NO